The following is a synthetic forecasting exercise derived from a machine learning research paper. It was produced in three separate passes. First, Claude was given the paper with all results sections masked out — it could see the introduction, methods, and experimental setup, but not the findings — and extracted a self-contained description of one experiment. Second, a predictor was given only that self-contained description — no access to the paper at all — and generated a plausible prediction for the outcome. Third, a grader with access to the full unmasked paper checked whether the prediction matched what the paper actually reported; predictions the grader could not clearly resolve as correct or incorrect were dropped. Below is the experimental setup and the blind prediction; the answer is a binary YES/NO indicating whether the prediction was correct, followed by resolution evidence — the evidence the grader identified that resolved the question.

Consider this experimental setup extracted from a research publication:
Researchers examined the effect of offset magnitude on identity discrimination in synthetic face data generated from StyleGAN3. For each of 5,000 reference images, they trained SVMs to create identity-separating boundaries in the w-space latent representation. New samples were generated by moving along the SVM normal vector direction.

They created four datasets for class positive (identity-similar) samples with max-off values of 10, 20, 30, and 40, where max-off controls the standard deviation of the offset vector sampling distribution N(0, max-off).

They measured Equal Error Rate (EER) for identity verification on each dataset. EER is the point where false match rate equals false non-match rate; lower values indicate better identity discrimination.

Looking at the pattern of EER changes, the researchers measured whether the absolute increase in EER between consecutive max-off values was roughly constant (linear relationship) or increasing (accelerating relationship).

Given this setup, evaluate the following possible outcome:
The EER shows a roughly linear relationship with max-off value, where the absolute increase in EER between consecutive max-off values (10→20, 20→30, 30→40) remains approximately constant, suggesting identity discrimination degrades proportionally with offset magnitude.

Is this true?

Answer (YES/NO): NO